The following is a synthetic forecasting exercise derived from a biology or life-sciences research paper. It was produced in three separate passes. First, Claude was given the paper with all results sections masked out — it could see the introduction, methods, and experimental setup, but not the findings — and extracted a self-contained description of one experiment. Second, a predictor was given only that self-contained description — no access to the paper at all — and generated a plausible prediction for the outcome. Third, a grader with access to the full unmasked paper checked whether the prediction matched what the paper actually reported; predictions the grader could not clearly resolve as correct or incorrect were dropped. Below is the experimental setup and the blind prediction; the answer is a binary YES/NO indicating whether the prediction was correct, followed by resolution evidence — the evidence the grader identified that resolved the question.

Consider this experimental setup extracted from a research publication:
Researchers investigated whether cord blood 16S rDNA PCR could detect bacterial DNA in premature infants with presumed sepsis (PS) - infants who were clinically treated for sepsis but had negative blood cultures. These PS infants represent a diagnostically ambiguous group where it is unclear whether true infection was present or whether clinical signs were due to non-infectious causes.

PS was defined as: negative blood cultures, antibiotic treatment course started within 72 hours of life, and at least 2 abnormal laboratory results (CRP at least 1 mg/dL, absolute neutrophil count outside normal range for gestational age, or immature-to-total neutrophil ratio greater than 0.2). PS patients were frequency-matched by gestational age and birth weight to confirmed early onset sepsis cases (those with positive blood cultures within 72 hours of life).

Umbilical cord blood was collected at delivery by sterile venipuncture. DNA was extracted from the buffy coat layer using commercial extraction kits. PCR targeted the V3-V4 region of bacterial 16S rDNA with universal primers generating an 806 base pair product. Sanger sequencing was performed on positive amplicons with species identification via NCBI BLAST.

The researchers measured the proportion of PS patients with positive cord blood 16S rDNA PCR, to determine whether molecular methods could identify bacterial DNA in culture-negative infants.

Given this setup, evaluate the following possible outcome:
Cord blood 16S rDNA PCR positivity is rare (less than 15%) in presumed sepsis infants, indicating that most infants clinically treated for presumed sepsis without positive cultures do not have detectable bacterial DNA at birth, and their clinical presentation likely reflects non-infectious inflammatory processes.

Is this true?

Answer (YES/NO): NO